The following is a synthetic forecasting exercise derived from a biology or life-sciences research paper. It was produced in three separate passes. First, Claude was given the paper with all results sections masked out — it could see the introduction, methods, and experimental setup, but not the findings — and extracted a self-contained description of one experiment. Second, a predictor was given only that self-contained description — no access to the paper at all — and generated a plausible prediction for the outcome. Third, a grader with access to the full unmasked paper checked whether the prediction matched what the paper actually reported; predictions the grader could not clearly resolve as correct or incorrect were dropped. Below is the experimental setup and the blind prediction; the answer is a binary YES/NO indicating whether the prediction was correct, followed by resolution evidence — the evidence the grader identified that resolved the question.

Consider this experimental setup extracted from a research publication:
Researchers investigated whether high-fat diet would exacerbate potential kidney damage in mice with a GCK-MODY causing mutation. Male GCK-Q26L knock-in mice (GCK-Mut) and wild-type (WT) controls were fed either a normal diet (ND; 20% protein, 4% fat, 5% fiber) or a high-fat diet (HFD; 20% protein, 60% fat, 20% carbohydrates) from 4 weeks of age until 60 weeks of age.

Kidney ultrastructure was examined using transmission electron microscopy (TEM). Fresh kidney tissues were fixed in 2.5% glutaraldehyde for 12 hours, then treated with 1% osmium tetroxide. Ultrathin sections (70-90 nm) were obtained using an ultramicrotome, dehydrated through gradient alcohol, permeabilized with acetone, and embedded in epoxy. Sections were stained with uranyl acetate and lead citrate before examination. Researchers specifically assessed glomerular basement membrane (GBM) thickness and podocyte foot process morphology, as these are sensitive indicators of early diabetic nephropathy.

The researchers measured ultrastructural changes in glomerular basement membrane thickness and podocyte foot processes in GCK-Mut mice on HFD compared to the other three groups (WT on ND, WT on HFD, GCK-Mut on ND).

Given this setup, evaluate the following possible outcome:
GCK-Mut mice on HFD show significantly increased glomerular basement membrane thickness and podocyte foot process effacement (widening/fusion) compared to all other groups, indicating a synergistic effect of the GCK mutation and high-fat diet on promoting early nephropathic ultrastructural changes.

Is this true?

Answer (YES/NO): NO